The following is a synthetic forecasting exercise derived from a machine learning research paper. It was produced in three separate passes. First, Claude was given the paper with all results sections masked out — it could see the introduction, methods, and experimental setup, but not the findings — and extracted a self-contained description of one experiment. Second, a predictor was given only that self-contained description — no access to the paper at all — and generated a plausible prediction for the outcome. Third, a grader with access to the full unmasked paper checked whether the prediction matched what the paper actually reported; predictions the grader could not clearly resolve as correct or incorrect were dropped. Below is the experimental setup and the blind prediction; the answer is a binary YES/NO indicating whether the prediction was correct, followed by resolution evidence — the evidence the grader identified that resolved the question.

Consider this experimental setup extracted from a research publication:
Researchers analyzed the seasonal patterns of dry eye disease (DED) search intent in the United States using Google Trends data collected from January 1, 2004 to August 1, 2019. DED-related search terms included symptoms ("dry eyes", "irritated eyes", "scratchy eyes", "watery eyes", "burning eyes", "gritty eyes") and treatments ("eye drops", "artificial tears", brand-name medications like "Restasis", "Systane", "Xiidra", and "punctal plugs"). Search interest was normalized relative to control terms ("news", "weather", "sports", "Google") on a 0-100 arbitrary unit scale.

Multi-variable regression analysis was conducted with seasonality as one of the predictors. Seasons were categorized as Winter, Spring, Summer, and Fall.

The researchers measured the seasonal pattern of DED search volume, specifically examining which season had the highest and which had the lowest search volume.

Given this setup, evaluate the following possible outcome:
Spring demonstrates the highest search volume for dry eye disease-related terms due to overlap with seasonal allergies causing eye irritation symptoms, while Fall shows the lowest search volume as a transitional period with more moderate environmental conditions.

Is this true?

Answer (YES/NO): YES